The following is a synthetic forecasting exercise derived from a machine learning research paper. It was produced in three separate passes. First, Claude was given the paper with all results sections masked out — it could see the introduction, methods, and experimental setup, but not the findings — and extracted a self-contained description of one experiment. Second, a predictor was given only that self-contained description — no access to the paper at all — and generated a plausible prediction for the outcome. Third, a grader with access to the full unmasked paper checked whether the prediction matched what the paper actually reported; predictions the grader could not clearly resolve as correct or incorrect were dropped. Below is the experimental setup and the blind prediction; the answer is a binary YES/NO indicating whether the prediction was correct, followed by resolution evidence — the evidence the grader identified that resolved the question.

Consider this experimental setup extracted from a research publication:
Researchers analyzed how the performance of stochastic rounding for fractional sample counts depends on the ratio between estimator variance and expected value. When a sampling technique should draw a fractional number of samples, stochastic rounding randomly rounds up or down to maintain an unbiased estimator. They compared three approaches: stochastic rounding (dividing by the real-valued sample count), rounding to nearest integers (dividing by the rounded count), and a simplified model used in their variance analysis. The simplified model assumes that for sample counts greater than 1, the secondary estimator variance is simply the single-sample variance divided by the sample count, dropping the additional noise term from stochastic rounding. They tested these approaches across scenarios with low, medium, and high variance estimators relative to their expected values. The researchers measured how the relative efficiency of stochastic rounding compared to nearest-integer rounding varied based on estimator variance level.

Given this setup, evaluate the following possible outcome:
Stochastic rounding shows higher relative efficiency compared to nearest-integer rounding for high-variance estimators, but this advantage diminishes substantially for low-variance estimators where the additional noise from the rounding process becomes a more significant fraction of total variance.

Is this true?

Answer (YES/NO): YES